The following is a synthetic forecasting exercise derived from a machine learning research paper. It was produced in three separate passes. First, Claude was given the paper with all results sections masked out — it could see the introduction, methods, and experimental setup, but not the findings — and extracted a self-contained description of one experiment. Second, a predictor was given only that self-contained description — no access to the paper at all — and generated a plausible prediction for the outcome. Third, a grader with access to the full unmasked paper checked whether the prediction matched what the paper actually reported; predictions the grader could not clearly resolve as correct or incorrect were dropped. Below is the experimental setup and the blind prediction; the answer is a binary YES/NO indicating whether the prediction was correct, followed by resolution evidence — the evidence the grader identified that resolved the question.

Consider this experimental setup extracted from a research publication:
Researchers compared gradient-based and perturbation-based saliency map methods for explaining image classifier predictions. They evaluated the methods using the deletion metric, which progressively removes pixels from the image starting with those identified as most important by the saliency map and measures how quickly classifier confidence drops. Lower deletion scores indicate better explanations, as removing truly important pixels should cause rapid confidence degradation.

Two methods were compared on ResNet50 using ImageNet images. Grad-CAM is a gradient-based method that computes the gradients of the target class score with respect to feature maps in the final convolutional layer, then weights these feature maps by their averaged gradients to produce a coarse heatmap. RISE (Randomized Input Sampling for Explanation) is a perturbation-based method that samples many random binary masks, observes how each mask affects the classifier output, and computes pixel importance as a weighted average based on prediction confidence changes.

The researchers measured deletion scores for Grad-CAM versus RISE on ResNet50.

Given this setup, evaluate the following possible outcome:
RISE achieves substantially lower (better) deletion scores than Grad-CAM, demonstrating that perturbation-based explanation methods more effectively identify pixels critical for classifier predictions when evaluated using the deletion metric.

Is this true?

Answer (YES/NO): YES